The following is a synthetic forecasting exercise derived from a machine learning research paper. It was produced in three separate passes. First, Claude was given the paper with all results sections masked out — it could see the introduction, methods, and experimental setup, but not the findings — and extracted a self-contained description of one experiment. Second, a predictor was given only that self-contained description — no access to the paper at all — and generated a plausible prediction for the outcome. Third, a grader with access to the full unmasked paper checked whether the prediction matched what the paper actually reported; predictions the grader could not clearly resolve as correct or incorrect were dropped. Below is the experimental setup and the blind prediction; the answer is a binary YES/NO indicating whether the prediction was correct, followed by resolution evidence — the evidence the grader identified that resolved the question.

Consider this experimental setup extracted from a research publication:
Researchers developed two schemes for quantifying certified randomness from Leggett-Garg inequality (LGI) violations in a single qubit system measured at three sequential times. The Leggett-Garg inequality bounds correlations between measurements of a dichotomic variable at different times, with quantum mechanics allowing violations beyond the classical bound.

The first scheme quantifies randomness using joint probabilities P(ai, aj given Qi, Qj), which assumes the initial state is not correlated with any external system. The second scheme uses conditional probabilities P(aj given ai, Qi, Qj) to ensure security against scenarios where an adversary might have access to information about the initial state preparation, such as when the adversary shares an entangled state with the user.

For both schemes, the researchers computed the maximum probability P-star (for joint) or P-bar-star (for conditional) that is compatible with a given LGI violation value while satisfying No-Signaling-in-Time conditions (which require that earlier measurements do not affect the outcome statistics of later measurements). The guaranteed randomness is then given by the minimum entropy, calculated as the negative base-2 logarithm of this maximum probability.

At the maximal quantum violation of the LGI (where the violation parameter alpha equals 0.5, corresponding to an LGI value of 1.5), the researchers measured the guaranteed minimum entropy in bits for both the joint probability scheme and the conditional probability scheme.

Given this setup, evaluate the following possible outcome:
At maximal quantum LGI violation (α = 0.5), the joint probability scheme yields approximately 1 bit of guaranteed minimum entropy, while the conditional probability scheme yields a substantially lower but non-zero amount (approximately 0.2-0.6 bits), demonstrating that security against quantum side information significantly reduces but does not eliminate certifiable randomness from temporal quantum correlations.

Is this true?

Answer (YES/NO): NO